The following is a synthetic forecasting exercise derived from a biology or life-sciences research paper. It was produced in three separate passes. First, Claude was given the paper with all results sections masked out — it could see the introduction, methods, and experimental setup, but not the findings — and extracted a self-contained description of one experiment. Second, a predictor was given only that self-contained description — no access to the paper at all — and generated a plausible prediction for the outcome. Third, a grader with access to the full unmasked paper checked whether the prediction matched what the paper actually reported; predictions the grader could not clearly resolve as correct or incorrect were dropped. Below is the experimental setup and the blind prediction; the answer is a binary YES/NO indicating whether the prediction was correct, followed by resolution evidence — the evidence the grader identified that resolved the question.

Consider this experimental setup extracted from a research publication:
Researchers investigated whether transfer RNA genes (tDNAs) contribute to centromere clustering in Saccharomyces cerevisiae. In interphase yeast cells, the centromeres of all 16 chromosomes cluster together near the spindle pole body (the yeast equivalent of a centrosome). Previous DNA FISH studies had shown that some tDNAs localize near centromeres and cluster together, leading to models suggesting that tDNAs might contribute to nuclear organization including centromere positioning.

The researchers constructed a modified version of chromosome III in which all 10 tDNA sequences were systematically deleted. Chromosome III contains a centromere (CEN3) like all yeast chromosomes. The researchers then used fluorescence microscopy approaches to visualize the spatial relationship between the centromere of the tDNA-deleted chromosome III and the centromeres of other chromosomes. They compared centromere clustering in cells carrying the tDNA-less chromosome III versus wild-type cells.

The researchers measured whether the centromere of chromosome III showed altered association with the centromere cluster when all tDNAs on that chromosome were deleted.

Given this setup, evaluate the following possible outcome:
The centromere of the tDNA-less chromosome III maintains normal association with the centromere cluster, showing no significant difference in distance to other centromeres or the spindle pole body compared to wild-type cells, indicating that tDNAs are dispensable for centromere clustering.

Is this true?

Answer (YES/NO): NO